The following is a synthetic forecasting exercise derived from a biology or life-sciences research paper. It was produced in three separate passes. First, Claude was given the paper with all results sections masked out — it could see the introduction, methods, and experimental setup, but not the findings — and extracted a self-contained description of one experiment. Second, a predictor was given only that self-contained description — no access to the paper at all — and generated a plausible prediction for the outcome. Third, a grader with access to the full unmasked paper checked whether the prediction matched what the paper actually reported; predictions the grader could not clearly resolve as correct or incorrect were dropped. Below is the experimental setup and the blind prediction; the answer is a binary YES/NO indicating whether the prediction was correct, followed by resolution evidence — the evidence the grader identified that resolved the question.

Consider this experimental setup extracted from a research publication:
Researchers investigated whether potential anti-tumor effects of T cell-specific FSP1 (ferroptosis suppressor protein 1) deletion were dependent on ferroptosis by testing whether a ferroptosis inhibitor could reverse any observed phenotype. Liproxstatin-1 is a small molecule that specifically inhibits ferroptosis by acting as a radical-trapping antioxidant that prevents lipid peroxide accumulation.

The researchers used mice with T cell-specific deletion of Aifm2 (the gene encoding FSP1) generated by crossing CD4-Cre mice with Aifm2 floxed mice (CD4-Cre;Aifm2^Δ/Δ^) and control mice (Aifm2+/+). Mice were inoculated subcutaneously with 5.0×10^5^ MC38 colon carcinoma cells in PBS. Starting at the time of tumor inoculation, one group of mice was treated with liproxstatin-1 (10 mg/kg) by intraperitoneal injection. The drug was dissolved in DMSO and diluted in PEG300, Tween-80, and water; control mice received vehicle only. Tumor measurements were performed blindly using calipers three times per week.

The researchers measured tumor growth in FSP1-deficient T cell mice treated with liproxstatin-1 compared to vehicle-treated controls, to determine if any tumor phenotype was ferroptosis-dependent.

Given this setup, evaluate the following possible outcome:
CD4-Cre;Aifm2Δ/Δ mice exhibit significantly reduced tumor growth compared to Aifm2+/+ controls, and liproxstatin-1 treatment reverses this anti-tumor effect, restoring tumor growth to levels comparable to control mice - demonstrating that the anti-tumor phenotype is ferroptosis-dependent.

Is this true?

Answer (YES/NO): YES